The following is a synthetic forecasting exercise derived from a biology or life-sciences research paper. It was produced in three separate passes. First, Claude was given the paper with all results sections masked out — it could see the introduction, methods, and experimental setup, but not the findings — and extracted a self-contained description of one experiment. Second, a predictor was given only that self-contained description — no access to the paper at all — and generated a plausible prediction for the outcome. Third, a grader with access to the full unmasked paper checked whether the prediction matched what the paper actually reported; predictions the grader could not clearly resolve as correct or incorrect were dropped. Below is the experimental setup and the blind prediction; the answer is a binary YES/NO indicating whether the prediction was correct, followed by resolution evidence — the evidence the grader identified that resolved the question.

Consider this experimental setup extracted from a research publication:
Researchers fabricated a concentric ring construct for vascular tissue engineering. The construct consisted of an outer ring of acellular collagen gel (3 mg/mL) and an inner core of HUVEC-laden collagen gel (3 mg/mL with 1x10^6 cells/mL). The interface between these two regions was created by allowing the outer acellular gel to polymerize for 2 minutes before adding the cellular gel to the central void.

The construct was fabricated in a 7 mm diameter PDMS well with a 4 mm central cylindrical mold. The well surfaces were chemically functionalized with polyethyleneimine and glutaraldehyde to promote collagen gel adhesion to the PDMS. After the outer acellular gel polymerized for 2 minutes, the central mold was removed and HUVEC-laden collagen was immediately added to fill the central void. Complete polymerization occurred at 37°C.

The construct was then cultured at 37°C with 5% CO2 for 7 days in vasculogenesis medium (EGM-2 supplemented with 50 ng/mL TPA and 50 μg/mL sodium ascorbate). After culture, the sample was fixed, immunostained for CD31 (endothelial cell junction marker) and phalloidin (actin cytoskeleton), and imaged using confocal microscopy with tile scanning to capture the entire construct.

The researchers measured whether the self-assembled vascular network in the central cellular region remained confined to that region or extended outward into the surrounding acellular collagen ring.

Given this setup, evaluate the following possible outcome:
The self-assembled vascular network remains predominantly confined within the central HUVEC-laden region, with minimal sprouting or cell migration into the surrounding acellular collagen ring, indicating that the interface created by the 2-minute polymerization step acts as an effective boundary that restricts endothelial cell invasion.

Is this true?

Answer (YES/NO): NO